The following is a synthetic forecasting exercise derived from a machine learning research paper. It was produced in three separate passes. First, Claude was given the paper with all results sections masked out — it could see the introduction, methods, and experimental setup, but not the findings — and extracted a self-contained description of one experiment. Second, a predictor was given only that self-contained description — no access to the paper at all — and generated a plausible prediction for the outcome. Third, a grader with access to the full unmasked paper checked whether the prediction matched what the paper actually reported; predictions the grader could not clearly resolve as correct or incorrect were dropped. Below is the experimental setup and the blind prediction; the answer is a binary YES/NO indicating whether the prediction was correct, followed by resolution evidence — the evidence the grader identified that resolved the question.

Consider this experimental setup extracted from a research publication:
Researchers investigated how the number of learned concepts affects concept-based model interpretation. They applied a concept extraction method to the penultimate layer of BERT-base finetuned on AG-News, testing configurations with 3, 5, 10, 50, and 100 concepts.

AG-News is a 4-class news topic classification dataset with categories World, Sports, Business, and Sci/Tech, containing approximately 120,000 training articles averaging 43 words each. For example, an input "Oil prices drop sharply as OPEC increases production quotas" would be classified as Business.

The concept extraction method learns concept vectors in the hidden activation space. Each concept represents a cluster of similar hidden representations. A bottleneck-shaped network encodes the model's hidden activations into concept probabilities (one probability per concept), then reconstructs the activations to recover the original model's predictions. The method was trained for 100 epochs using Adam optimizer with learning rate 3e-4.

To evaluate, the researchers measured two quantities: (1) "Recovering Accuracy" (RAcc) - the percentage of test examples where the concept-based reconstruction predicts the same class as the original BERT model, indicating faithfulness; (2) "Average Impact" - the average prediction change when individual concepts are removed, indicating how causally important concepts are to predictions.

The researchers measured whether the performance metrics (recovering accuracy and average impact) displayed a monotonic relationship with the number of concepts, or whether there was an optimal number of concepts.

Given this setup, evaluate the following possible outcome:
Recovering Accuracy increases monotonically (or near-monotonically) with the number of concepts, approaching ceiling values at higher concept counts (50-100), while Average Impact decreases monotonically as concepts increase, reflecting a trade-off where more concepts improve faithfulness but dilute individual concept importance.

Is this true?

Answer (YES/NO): NO